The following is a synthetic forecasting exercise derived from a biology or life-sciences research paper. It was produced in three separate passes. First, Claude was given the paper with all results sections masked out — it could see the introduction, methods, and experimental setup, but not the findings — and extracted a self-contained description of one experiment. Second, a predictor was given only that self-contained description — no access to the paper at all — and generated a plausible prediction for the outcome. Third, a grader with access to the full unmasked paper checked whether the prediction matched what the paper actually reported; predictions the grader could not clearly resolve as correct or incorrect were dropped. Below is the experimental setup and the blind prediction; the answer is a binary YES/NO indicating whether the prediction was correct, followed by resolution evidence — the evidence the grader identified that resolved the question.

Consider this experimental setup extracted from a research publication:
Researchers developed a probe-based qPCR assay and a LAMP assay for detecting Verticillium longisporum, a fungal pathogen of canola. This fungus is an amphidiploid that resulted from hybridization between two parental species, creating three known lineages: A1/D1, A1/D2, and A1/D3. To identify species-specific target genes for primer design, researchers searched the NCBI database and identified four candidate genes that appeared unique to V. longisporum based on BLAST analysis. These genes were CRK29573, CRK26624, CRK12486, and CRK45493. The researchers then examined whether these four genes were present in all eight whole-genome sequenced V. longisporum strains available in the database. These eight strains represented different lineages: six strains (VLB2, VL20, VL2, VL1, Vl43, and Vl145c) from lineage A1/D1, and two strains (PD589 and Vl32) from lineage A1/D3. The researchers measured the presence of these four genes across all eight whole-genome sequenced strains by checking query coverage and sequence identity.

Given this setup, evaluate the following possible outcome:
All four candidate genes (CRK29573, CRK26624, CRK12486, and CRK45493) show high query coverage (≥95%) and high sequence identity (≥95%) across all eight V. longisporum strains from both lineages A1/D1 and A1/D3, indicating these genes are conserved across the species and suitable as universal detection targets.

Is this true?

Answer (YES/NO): NO